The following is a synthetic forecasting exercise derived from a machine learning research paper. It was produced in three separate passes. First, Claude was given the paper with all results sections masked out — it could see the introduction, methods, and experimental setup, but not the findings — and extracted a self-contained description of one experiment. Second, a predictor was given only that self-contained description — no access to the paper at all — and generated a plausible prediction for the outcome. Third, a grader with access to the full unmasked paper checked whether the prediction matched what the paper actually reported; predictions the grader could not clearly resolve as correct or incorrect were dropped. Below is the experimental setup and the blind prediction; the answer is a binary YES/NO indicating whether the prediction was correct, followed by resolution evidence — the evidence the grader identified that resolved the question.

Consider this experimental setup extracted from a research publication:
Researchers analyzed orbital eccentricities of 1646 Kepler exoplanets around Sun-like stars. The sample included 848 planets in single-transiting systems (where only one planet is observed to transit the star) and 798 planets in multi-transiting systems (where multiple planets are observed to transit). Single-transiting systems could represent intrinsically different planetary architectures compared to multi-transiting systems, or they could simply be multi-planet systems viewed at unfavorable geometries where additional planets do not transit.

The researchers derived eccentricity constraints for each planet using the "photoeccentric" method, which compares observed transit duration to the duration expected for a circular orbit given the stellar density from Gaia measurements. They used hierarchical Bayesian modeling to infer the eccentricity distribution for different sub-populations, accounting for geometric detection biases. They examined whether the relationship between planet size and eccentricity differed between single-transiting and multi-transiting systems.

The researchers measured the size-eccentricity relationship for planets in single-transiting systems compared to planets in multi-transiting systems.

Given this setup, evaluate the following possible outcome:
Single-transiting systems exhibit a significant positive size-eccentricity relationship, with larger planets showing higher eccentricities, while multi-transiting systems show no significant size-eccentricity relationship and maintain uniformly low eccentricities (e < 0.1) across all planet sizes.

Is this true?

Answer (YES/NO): NO